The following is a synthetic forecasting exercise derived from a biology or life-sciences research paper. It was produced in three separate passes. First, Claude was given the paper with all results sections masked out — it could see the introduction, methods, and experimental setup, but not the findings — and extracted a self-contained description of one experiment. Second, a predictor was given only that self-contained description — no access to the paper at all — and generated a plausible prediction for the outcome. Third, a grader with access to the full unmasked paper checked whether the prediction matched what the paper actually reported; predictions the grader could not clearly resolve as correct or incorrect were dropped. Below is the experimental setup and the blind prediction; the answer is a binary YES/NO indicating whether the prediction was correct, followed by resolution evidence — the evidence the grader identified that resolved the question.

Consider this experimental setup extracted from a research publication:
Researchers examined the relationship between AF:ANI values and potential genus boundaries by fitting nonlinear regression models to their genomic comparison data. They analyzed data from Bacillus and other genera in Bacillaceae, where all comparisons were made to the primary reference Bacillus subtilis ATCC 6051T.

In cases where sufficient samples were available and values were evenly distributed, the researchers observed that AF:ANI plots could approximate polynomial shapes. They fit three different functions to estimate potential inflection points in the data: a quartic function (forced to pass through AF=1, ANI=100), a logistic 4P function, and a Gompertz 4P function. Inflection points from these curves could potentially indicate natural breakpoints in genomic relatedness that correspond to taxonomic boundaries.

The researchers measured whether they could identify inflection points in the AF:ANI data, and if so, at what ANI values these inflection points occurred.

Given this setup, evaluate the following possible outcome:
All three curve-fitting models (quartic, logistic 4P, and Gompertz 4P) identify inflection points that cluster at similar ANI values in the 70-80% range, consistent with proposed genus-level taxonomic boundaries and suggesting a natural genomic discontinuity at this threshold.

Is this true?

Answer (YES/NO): YES